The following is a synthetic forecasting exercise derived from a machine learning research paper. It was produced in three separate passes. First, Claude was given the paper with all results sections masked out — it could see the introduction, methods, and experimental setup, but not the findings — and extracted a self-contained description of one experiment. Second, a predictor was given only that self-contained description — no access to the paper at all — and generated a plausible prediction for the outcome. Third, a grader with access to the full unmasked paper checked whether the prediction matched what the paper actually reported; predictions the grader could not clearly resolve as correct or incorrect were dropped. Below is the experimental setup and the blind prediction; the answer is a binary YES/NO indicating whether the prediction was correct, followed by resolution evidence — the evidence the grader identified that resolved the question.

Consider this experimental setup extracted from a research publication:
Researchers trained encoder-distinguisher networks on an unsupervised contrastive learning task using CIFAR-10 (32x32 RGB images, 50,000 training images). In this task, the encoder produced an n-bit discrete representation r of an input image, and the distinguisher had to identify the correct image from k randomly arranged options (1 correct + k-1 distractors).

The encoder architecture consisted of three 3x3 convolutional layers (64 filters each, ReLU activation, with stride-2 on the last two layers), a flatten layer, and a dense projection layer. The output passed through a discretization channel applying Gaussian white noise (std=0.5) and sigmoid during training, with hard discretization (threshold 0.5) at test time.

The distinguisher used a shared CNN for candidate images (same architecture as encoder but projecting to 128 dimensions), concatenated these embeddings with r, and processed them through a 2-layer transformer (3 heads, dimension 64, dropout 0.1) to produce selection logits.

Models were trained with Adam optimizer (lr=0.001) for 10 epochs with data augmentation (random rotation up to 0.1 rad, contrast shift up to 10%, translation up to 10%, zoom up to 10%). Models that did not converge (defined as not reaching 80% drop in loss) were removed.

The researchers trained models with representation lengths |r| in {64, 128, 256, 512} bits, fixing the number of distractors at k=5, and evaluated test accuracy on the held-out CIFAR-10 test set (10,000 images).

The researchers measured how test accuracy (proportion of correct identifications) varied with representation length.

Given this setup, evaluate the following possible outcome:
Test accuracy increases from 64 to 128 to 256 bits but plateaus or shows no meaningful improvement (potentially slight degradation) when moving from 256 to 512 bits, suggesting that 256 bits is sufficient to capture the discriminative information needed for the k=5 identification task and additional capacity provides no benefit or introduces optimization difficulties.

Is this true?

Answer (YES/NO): NO